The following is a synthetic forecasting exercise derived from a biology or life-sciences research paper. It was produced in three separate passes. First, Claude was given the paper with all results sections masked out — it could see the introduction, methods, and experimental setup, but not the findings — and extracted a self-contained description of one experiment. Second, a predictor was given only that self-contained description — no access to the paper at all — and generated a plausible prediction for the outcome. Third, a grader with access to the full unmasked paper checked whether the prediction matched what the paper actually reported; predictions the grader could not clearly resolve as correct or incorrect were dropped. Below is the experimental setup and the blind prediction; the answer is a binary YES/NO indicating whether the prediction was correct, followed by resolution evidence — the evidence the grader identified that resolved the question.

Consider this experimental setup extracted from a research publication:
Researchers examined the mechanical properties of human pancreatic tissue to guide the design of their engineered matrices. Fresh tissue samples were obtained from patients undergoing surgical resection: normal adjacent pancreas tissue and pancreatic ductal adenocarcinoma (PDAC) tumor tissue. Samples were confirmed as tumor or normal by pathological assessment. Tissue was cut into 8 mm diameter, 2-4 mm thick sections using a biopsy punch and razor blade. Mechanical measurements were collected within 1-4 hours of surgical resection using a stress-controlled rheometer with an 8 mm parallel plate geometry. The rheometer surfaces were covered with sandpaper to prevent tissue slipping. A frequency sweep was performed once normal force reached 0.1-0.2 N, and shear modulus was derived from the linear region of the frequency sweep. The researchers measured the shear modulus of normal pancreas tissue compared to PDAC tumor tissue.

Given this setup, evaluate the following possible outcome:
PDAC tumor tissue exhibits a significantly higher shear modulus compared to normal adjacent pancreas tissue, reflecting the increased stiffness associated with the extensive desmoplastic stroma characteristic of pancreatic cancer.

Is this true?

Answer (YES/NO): YES